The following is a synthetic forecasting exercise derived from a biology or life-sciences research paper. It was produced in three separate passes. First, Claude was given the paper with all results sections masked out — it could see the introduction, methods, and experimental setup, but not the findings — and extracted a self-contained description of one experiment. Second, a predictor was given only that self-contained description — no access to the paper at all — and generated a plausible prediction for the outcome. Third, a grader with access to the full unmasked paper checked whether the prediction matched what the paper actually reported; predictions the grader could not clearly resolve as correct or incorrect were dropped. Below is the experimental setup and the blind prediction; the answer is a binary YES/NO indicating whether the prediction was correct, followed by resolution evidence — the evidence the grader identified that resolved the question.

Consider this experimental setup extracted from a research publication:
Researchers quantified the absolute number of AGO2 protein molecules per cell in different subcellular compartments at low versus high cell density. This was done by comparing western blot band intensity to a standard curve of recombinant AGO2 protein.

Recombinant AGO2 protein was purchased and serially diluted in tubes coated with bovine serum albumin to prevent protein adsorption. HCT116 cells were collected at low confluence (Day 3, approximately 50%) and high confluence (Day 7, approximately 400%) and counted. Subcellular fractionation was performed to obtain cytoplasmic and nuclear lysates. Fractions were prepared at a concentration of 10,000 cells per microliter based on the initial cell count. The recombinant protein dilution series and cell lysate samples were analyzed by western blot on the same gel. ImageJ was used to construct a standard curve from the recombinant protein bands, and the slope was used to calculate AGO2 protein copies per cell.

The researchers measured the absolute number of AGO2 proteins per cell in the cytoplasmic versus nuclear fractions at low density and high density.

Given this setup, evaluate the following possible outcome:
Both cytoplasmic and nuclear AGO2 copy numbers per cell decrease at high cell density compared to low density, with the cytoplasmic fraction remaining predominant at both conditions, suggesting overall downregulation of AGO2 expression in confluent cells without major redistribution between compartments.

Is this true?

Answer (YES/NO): NO